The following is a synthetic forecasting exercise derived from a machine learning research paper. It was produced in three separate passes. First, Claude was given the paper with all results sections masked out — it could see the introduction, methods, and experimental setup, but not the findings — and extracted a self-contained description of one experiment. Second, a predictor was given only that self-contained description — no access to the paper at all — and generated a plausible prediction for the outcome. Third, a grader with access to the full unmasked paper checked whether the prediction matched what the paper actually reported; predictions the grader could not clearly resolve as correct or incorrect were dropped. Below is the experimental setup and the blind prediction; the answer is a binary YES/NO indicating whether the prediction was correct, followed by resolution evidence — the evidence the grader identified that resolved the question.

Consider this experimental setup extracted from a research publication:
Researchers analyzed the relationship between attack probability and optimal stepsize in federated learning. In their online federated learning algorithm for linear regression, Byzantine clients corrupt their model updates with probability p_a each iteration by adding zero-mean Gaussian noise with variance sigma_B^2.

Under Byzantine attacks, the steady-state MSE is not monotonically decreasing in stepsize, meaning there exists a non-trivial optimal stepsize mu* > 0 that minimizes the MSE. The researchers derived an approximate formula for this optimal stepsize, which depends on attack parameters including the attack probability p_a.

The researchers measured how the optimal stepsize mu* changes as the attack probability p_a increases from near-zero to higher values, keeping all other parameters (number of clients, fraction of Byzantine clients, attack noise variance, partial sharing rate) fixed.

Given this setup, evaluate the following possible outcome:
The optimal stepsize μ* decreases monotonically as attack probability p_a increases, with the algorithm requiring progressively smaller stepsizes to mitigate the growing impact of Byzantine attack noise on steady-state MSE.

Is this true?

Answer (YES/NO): NO